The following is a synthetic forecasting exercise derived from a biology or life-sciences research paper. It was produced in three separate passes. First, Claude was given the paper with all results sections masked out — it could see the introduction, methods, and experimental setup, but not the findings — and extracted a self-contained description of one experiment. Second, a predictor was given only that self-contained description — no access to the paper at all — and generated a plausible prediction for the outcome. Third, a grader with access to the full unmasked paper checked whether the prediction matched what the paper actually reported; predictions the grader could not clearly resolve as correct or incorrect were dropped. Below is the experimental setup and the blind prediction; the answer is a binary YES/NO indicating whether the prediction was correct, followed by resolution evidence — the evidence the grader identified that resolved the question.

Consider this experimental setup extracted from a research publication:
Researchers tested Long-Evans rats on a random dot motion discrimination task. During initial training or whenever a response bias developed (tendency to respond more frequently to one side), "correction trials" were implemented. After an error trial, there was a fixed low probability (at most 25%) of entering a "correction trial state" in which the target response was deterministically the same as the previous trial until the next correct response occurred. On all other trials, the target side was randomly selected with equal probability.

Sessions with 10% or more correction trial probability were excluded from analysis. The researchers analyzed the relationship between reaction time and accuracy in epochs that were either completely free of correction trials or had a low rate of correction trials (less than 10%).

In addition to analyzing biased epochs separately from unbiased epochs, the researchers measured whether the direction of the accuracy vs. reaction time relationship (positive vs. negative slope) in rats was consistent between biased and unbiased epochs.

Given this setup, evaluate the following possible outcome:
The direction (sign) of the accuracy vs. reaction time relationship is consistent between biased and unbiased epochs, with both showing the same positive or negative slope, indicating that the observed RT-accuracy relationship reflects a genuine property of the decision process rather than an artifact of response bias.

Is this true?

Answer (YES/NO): YES